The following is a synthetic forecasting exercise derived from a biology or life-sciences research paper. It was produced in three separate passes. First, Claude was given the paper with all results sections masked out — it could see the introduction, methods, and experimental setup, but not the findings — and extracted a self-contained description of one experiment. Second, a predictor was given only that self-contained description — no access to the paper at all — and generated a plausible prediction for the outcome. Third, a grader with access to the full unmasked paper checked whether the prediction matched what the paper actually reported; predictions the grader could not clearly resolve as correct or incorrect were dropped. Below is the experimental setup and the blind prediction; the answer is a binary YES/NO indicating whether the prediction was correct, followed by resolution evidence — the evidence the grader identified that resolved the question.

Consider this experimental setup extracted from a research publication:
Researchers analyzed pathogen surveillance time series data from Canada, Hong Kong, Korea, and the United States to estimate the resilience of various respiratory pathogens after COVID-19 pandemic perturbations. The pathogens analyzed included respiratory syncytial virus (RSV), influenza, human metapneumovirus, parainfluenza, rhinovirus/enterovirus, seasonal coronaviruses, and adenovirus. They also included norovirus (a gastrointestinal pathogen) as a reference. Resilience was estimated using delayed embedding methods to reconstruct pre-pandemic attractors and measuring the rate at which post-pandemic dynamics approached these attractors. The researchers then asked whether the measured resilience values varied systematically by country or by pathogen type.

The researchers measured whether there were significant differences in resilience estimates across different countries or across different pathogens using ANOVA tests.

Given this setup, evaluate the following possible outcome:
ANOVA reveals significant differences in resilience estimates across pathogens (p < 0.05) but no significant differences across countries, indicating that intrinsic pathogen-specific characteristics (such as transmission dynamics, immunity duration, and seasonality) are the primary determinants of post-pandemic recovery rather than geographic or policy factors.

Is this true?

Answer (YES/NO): NO